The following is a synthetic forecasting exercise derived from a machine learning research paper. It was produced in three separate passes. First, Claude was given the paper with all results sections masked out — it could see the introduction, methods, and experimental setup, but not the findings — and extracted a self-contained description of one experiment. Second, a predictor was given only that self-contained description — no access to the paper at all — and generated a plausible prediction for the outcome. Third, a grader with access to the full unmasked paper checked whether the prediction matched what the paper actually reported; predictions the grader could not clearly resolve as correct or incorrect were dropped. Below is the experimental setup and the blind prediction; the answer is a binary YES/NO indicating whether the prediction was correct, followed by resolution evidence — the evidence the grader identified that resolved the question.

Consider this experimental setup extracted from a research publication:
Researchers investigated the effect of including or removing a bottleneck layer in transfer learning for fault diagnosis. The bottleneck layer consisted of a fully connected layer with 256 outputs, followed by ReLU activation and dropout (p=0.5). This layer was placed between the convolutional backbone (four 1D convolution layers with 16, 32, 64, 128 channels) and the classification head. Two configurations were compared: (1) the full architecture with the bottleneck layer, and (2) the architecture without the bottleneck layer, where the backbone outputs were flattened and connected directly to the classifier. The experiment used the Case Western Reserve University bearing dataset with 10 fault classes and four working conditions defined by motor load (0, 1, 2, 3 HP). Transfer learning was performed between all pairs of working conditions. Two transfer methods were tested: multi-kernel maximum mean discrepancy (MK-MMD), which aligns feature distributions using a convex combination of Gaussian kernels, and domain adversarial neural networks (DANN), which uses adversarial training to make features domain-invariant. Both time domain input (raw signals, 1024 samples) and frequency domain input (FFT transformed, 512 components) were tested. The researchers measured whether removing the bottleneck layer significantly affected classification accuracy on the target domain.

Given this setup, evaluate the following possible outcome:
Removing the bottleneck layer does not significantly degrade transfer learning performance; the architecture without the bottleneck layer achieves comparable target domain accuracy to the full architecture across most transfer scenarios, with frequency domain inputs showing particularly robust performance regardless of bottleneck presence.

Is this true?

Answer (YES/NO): NO